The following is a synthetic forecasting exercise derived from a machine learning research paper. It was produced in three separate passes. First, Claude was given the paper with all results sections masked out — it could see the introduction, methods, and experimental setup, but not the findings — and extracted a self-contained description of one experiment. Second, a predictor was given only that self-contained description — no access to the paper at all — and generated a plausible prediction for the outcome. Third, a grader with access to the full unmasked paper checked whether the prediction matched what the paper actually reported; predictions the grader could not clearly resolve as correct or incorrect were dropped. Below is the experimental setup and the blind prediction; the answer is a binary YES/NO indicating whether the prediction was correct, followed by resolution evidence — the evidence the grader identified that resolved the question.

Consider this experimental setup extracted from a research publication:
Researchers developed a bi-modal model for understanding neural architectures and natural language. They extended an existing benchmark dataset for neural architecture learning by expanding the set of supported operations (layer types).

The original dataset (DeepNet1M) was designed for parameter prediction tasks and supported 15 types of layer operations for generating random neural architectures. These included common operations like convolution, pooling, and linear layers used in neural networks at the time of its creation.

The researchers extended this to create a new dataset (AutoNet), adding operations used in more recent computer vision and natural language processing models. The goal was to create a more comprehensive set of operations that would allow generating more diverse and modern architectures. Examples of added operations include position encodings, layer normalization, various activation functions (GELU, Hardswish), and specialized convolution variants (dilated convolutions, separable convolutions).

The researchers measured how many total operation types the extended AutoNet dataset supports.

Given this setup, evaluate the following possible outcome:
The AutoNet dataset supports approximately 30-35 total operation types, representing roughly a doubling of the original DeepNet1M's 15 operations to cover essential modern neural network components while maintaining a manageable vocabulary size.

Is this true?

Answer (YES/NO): NO